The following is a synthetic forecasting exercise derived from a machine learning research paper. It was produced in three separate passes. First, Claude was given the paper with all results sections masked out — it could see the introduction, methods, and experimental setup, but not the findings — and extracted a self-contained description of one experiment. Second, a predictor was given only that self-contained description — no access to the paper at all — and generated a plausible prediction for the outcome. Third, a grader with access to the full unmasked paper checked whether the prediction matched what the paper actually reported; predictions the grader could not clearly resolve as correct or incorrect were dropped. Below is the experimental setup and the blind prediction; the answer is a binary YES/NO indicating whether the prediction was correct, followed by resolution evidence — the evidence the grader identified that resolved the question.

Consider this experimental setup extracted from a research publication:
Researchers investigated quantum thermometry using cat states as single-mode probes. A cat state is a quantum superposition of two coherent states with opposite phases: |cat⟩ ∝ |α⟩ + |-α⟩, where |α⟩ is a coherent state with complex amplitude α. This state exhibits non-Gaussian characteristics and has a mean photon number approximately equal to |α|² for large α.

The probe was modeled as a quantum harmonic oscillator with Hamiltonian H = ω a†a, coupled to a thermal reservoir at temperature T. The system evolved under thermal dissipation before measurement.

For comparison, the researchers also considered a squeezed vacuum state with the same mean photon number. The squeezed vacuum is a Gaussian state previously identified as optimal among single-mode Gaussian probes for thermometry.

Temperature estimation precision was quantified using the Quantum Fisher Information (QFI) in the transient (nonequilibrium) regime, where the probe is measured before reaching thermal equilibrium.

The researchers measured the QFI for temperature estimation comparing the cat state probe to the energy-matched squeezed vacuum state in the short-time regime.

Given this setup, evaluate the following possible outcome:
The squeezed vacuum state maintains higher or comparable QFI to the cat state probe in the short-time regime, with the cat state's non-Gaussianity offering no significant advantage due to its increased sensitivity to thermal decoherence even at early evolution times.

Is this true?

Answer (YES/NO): NO